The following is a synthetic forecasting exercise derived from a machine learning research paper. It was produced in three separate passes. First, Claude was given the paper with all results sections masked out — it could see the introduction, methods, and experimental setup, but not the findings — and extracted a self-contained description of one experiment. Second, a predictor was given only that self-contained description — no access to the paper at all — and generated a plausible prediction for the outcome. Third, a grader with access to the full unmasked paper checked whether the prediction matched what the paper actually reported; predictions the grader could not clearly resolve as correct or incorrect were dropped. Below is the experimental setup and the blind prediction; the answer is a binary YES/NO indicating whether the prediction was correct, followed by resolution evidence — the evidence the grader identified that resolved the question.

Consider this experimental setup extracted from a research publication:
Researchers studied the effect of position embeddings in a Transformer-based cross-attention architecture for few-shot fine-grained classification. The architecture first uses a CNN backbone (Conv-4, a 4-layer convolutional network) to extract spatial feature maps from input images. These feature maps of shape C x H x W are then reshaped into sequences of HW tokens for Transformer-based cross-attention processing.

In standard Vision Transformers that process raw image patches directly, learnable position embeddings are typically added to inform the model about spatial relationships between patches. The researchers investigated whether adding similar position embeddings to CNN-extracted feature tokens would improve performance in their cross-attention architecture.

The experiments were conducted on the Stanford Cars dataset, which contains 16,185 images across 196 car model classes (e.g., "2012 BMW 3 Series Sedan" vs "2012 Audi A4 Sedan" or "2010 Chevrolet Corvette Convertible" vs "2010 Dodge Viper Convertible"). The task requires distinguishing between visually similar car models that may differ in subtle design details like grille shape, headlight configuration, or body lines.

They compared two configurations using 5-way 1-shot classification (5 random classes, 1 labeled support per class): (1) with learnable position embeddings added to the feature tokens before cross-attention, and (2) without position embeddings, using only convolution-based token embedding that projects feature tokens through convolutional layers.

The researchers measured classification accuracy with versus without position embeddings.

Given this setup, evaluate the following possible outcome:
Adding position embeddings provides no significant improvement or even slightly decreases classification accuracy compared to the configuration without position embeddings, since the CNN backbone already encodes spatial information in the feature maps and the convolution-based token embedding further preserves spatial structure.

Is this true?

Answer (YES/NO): YES